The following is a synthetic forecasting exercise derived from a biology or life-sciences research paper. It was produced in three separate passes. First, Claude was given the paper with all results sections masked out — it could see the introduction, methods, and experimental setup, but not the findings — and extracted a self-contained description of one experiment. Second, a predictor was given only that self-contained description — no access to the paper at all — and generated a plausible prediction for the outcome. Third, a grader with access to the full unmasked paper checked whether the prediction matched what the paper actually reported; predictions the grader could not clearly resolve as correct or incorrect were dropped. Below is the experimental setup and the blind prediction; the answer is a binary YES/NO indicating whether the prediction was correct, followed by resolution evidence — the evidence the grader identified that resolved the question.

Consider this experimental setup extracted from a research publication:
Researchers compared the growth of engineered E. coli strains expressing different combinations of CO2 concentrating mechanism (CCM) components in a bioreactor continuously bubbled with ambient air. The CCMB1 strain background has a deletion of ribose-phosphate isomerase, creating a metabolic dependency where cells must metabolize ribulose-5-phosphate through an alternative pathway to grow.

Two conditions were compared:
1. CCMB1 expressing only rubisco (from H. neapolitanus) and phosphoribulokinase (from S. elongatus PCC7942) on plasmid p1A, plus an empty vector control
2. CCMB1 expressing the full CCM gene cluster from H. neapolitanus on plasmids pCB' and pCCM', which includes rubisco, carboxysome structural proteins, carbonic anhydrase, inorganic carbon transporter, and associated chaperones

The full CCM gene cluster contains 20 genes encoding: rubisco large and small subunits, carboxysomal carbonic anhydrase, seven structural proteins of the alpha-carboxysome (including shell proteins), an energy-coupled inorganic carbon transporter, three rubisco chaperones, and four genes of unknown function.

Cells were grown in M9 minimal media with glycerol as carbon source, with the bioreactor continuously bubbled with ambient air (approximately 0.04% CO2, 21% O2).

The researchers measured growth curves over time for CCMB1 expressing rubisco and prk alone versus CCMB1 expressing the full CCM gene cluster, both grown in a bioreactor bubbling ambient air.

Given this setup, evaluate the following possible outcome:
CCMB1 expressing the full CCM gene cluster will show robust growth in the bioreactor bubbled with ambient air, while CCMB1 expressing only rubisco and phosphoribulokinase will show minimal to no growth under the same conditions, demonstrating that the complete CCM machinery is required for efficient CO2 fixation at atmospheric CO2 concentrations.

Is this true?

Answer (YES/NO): YES